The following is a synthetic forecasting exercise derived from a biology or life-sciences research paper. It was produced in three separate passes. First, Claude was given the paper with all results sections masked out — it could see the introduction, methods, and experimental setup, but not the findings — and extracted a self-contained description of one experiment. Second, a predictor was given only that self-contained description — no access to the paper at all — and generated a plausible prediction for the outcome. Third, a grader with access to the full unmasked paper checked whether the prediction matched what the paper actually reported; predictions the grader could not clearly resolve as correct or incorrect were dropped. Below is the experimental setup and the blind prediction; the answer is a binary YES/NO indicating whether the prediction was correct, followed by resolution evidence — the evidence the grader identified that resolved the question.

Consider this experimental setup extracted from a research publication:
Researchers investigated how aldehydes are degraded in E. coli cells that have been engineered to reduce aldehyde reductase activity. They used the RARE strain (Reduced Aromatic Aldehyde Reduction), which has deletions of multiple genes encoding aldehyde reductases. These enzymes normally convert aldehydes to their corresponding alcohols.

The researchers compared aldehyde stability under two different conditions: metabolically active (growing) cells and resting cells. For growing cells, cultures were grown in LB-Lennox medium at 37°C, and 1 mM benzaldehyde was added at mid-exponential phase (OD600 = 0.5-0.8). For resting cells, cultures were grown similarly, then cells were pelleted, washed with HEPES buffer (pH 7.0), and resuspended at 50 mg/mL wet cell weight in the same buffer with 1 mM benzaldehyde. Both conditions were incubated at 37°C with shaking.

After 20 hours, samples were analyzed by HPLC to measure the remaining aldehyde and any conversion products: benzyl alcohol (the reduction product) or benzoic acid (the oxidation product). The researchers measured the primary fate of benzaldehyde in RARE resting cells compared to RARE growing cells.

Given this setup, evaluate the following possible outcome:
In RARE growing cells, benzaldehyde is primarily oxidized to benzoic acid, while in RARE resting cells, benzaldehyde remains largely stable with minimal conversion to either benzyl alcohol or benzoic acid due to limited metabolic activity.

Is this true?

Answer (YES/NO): NO